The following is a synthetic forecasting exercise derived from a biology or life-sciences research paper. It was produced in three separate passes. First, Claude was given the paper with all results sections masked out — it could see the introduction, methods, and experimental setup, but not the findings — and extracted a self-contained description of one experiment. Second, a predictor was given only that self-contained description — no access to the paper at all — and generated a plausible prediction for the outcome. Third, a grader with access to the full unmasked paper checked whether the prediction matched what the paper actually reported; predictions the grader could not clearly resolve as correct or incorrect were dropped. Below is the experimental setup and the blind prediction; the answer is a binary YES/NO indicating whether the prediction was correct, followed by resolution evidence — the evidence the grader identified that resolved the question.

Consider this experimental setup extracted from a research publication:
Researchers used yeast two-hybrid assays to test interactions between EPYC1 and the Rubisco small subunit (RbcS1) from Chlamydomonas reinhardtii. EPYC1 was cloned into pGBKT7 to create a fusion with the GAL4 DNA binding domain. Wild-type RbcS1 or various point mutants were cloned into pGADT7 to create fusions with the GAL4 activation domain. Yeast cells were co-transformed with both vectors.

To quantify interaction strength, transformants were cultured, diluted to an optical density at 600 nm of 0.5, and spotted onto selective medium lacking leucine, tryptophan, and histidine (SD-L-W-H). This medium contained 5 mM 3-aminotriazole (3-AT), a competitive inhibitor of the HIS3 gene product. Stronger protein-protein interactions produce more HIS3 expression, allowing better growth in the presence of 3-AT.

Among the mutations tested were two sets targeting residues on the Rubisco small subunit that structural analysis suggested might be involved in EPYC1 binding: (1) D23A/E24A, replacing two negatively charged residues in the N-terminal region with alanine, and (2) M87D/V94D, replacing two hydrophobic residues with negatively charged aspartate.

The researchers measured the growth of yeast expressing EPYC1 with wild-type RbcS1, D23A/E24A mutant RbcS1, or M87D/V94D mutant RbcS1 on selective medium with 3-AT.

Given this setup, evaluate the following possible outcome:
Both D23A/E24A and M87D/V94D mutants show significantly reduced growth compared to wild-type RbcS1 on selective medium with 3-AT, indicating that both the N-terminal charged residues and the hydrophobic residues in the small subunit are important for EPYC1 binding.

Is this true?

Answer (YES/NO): YES